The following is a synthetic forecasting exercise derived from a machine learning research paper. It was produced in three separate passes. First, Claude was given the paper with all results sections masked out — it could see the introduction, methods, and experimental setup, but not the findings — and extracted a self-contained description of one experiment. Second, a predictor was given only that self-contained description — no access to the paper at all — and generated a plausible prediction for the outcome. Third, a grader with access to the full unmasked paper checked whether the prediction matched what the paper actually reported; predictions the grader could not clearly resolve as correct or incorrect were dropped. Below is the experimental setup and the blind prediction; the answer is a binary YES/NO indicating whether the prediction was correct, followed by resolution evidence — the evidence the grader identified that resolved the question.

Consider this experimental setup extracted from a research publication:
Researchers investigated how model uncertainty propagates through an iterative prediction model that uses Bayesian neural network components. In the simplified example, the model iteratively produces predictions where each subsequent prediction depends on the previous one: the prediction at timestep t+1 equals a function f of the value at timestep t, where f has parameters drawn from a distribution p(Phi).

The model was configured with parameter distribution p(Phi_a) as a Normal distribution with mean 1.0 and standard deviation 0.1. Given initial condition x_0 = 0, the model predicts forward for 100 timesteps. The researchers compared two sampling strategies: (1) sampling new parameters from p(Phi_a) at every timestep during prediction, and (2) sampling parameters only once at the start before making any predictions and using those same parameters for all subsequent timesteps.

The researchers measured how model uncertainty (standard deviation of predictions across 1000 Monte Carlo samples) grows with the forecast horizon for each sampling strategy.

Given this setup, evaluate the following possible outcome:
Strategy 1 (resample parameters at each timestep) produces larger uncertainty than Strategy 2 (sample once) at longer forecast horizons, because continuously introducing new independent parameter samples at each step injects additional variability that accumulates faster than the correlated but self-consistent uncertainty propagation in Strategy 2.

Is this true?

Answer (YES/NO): NO